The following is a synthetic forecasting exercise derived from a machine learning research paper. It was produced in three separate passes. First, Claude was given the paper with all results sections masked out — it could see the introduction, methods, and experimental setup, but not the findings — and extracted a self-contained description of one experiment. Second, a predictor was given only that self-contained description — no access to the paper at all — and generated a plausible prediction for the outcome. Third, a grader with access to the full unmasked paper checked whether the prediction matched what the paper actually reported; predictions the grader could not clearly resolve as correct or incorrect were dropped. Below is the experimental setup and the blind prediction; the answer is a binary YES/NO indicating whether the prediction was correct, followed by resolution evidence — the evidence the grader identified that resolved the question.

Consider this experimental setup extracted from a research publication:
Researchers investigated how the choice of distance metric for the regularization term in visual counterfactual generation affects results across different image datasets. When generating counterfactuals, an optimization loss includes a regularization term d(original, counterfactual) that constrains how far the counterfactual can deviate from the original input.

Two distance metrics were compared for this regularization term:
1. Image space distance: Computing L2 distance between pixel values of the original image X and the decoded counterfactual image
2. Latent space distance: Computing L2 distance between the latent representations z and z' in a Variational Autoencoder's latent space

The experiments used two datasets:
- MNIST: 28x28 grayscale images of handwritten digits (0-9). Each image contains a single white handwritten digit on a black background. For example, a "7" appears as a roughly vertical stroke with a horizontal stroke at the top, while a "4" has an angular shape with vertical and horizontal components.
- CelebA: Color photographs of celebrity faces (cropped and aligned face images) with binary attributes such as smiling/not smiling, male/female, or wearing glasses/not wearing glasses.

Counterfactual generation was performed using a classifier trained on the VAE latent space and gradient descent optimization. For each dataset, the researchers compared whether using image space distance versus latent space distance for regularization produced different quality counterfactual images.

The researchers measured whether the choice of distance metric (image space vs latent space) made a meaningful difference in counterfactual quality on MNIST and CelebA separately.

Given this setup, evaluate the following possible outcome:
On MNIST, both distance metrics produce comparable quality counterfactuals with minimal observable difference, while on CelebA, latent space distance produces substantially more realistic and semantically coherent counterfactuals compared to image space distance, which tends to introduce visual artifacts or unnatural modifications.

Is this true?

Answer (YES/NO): YES